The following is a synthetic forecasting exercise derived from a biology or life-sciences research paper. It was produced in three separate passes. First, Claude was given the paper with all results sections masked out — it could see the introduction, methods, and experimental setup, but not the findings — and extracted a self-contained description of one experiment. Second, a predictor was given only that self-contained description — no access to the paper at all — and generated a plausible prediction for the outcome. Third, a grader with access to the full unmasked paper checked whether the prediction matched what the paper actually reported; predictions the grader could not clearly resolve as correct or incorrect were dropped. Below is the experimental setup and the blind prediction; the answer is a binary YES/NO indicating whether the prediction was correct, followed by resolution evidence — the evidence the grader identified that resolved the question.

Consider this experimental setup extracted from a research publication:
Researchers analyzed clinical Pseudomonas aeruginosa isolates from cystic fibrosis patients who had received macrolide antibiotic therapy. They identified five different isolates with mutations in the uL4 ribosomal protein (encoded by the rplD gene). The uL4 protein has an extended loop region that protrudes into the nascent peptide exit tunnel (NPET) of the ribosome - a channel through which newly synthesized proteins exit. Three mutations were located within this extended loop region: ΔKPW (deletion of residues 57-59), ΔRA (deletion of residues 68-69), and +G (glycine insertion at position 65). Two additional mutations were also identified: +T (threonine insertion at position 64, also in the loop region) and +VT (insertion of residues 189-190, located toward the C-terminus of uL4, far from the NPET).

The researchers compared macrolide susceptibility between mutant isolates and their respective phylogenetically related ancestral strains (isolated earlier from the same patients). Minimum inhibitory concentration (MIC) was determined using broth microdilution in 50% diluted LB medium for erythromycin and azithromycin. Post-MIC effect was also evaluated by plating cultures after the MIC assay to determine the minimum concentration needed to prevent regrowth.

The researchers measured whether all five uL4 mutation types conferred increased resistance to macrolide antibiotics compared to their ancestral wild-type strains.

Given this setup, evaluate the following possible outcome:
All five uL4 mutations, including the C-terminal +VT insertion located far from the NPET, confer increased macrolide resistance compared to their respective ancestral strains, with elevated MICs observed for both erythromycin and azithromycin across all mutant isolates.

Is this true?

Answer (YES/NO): NO